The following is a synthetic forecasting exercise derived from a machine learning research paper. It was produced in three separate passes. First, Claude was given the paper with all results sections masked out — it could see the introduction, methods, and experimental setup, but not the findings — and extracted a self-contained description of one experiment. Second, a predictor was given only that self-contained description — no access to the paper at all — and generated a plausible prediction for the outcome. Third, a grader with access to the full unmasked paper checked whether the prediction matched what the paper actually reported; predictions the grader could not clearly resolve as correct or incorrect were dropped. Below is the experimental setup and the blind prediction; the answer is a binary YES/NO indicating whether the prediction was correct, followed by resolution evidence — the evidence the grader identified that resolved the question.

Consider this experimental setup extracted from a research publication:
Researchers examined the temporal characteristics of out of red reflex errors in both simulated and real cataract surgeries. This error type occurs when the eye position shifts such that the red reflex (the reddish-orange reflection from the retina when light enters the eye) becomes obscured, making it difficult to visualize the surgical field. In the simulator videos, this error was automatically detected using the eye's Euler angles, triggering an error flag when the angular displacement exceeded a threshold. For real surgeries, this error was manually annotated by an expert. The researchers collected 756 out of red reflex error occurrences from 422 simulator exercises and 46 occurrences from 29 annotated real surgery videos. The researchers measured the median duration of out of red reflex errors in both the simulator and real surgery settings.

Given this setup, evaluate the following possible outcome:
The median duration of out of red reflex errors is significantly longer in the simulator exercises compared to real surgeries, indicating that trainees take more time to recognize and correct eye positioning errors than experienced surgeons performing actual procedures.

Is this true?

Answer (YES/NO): NO